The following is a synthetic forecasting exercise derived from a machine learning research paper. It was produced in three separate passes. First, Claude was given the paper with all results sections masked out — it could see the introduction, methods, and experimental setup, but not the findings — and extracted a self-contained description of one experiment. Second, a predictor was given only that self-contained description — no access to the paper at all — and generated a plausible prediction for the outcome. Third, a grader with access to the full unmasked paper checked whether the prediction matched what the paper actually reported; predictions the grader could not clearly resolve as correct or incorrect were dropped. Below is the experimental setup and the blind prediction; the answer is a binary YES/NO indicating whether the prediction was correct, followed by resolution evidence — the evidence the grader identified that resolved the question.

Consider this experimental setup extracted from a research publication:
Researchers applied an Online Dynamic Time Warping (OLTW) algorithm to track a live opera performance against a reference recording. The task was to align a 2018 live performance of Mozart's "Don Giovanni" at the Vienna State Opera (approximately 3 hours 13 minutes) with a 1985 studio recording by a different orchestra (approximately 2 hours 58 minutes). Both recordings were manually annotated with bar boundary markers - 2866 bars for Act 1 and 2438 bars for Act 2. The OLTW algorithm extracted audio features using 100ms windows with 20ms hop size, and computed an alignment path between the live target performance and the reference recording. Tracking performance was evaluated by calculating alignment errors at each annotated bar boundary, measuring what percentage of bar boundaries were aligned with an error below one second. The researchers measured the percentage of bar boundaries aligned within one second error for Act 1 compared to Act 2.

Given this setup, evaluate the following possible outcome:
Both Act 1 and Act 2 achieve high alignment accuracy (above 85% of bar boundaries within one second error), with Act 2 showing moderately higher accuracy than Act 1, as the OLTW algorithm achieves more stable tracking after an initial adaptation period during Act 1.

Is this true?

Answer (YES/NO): NO